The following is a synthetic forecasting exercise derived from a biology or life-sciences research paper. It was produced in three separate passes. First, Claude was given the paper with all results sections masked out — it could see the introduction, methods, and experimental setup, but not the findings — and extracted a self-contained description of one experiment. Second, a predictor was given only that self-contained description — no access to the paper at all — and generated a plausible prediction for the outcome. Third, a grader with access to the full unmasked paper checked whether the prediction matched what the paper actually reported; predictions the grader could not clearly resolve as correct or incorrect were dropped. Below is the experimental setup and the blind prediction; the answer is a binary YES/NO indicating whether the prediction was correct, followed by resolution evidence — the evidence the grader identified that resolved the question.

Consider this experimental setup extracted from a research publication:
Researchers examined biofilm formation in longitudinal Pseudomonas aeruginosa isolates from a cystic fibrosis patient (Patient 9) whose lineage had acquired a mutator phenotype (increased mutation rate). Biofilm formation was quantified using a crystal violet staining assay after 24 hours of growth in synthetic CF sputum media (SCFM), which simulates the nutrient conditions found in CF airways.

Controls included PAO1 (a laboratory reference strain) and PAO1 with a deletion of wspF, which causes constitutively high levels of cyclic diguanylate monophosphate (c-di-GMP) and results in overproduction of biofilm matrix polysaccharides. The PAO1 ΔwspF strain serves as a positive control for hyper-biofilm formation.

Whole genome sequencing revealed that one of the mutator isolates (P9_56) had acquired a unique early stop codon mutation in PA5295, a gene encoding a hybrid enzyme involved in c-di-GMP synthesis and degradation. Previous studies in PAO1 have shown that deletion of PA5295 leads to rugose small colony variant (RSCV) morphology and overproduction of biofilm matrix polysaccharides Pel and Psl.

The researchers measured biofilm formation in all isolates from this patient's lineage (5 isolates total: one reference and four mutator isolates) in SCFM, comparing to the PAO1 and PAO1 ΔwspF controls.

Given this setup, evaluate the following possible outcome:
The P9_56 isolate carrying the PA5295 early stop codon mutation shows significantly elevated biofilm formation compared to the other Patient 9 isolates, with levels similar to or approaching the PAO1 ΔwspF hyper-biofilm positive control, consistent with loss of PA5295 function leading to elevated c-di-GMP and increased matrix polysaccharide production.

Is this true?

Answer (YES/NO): YES